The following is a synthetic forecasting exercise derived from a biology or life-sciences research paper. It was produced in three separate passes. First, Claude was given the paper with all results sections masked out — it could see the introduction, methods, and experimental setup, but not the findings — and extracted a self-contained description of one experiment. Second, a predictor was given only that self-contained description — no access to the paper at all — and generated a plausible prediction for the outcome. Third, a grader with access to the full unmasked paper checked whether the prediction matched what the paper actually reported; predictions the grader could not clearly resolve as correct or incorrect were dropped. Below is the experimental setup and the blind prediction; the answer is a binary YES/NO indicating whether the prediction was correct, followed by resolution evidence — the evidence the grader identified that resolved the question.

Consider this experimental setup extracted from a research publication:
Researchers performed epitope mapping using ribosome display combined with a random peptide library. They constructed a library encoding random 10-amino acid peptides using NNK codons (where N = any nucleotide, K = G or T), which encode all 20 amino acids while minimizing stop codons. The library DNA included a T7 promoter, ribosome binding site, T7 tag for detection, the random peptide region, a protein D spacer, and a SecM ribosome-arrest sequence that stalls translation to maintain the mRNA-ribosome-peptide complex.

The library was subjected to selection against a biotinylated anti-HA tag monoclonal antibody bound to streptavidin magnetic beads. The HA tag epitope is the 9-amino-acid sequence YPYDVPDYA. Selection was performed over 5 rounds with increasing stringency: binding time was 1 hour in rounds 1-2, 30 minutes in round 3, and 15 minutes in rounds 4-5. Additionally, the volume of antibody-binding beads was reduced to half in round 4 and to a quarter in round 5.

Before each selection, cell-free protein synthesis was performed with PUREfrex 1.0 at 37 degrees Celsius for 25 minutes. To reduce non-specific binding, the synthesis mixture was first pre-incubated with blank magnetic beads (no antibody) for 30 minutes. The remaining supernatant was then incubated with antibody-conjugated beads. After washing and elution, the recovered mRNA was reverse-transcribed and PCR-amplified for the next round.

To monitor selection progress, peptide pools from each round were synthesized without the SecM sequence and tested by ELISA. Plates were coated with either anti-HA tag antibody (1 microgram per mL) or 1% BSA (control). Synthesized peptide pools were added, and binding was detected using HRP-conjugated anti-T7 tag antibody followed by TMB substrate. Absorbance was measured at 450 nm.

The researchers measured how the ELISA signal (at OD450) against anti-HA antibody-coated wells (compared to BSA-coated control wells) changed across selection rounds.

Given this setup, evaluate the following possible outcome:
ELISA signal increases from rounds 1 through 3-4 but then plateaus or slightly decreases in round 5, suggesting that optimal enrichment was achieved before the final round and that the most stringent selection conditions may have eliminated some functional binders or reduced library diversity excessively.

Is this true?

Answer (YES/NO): NO